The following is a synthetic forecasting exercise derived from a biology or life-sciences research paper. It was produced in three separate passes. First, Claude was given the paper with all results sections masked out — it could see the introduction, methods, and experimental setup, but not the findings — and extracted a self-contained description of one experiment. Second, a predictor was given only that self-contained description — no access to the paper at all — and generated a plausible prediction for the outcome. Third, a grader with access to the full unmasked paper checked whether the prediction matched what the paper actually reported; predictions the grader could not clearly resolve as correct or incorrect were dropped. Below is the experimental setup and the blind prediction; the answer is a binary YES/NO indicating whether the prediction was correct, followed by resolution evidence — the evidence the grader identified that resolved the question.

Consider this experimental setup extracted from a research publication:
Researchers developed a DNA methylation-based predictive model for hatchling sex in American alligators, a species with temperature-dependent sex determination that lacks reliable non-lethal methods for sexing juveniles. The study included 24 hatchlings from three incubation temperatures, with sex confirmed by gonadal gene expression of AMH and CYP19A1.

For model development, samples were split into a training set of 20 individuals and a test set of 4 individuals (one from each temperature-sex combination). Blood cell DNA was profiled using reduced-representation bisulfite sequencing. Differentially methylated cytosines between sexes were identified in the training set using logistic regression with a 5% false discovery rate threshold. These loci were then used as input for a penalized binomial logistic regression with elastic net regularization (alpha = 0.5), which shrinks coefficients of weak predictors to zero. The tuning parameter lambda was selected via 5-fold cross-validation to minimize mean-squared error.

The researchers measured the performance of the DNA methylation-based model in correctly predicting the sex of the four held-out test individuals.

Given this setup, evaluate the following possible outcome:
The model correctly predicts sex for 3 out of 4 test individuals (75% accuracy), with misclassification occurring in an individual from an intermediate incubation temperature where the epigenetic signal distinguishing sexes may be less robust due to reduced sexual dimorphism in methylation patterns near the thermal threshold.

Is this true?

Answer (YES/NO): NO